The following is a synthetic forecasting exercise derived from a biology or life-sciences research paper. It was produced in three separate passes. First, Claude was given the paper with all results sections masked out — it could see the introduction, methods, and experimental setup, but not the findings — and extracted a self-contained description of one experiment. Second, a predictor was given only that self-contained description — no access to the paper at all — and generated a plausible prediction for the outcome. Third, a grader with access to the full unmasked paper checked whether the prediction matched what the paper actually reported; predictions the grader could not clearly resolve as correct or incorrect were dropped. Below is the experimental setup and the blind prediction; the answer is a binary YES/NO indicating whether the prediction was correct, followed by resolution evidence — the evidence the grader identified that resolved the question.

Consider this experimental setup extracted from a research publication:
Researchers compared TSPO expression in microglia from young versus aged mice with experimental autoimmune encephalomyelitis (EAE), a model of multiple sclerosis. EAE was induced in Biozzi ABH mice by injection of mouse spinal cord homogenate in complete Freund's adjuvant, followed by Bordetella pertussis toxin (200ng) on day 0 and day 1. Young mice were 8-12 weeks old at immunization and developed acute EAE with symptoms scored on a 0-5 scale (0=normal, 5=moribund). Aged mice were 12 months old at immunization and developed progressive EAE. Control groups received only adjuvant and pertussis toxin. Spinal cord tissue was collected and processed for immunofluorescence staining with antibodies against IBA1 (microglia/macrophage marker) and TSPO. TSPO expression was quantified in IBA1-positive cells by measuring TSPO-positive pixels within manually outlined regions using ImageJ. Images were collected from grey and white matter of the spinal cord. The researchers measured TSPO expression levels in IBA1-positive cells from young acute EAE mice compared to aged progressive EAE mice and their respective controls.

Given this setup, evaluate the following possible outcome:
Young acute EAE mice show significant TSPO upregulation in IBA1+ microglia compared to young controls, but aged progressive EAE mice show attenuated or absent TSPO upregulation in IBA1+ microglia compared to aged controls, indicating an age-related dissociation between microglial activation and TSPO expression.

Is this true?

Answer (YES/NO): NO